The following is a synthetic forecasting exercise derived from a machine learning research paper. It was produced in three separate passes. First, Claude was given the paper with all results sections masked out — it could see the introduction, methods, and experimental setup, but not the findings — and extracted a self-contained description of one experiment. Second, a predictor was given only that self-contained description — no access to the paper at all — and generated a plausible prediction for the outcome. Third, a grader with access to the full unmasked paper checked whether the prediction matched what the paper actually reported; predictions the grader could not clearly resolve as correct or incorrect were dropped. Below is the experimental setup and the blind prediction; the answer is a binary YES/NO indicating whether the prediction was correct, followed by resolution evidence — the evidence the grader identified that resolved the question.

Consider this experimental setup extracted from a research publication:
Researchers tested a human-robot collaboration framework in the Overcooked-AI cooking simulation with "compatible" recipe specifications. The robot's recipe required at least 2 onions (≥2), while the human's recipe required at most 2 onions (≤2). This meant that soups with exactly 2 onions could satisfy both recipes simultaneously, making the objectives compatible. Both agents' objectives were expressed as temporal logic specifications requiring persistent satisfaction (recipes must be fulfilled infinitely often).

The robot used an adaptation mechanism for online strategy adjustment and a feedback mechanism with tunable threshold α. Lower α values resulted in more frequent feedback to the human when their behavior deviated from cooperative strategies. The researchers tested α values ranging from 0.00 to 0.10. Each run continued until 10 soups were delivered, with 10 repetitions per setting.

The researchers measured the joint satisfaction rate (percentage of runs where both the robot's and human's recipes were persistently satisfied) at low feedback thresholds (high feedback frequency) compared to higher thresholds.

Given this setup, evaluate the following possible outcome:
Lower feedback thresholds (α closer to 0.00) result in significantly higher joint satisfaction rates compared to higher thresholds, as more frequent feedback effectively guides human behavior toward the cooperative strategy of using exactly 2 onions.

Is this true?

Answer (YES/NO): YES